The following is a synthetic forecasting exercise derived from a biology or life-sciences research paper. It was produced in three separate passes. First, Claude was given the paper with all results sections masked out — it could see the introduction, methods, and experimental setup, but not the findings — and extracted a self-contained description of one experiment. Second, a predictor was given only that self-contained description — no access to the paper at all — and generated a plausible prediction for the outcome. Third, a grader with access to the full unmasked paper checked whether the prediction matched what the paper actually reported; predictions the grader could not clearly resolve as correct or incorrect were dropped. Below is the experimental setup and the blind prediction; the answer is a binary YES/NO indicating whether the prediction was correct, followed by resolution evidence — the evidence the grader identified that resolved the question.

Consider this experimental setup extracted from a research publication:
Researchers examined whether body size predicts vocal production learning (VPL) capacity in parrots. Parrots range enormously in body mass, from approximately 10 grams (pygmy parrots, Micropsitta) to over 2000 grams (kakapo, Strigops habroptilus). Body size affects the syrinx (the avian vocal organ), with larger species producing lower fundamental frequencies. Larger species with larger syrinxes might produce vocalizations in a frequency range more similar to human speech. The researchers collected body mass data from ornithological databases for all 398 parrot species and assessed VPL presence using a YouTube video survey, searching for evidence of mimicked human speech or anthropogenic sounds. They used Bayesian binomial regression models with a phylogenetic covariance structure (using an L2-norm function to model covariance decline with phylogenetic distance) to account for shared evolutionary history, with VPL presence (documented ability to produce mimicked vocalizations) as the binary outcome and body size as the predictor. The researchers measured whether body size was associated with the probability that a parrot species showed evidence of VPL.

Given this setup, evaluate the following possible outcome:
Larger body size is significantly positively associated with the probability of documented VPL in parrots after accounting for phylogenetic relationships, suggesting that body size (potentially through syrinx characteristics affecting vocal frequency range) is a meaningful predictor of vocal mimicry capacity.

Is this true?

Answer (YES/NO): YES